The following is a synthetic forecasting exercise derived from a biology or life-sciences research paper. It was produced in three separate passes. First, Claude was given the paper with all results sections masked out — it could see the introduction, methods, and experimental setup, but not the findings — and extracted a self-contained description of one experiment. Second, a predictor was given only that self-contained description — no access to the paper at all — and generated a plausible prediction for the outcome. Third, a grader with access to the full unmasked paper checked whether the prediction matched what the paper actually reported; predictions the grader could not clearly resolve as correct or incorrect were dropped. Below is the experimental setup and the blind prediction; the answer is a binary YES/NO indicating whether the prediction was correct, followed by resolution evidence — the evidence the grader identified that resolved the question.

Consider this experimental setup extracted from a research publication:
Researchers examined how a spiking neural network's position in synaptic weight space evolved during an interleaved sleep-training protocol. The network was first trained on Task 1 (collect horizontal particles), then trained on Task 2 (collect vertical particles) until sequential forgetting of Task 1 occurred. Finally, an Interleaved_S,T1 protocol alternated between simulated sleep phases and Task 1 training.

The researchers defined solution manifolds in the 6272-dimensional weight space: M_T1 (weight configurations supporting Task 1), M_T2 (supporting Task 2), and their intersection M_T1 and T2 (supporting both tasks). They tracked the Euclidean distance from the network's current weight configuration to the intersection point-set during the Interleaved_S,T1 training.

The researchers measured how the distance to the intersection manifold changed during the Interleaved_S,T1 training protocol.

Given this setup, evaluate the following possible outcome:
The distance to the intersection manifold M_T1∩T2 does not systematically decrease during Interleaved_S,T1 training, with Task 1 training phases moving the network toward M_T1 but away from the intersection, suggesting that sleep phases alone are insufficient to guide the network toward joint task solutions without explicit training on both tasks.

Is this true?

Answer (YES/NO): NO